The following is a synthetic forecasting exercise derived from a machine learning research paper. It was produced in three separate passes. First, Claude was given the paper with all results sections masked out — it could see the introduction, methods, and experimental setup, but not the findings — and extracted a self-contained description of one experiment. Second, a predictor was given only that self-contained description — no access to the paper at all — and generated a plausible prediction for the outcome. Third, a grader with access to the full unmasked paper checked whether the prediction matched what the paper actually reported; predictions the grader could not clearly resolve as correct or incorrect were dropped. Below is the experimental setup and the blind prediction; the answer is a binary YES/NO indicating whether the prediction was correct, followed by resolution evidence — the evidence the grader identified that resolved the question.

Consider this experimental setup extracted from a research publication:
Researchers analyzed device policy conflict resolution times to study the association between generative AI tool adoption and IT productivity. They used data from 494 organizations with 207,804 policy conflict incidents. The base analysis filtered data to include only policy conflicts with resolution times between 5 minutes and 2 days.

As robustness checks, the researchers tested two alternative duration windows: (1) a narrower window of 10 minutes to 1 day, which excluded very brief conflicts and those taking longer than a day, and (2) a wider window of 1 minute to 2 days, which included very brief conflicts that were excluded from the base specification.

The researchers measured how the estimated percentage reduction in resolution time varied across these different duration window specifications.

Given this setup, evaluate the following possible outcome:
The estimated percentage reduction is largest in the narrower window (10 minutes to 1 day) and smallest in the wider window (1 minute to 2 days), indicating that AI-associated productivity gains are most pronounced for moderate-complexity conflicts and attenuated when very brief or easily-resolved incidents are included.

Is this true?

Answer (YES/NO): NO